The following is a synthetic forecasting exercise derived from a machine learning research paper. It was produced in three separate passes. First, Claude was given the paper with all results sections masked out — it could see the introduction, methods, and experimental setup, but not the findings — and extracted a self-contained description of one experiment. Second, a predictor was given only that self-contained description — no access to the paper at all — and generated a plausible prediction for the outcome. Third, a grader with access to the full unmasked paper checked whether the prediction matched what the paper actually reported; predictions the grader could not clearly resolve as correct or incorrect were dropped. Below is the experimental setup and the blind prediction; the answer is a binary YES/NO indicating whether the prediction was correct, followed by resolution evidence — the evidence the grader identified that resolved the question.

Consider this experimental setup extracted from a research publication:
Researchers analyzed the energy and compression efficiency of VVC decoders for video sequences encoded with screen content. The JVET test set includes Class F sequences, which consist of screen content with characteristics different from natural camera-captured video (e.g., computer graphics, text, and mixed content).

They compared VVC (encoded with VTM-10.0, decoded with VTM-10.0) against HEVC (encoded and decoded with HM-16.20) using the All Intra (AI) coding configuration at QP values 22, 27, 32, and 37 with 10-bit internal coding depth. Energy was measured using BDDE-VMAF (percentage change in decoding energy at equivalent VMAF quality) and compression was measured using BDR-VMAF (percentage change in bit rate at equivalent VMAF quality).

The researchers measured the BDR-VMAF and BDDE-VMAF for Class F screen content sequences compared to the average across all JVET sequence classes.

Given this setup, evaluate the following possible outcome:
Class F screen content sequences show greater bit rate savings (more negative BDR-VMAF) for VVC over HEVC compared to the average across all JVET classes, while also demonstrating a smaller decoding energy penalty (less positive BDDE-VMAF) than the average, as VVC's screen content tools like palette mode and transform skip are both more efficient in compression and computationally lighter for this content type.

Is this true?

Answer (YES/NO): NO